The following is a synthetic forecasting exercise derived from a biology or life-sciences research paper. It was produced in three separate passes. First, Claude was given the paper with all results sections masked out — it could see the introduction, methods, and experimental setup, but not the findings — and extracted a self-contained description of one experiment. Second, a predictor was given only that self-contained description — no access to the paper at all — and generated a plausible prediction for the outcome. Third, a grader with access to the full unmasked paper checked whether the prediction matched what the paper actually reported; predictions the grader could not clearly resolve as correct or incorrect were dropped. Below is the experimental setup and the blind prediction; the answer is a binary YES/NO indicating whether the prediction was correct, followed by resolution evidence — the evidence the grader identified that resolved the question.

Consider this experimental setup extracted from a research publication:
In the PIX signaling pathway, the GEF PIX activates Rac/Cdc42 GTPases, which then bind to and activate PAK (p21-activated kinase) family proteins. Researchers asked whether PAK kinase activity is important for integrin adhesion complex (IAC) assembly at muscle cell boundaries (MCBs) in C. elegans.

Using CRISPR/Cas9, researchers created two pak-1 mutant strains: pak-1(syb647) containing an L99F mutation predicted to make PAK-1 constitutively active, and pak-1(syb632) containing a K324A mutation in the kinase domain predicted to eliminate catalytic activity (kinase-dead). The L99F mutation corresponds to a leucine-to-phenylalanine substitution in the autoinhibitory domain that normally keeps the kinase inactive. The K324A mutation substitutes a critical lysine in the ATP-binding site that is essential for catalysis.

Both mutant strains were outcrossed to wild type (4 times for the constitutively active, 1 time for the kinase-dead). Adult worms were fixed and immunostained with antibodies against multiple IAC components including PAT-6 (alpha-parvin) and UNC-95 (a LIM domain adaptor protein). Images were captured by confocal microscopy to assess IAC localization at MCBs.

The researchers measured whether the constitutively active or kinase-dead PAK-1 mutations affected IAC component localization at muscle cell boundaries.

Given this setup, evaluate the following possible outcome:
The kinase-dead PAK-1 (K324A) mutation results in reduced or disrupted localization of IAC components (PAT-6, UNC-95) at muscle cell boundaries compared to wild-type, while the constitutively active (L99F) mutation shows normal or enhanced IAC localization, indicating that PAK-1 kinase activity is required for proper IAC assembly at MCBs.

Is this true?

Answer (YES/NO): NO